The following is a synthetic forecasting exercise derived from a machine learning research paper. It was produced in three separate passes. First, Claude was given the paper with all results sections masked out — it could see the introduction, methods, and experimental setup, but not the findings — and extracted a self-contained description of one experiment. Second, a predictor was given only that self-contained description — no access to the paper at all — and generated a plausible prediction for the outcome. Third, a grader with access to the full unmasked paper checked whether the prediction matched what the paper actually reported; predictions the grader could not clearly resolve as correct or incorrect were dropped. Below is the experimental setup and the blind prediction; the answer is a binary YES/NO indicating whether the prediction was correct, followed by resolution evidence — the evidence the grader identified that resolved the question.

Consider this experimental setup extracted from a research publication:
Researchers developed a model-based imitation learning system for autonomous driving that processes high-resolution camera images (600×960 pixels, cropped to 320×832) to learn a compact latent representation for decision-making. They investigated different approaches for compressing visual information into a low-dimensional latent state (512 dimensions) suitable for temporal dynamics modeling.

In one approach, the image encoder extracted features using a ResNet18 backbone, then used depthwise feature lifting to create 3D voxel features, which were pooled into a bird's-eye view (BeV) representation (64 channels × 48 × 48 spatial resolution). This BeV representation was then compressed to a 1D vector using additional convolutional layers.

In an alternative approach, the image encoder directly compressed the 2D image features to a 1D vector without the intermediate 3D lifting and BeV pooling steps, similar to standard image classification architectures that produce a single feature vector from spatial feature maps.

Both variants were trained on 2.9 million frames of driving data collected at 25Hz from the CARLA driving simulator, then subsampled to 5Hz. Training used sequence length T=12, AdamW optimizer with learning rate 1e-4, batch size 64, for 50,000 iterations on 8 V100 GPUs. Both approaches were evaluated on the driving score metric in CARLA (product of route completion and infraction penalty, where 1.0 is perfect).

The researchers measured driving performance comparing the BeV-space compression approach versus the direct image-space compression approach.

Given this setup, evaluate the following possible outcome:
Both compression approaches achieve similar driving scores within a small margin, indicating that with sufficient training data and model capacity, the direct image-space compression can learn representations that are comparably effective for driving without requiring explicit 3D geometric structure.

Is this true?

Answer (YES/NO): NO